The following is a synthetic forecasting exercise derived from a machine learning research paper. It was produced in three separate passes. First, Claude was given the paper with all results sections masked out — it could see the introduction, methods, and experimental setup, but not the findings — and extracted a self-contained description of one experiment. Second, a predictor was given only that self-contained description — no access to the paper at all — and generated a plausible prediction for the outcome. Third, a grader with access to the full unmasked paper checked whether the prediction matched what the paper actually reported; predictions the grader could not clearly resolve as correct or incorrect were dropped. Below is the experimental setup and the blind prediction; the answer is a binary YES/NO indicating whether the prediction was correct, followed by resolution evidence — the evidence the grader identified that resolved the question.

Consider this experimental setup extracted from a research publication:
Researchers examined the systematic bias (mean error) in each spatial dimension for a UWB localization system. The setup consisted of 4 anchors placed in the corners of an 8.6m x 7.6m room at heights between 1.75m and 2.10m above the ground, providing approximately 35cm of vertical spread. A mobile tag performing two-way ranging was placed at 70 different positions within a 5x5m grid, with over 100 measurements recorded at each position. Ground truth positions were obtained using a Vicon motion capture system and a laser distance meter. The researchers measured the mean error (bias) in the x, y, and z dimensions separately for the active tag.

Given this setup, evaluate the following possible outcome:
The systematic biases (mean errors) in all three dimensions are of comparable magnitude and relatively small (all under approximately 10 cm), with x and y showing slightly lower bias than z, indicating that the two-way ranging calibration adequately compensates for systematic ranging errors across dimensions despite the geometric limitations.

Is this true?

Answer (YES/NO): NO